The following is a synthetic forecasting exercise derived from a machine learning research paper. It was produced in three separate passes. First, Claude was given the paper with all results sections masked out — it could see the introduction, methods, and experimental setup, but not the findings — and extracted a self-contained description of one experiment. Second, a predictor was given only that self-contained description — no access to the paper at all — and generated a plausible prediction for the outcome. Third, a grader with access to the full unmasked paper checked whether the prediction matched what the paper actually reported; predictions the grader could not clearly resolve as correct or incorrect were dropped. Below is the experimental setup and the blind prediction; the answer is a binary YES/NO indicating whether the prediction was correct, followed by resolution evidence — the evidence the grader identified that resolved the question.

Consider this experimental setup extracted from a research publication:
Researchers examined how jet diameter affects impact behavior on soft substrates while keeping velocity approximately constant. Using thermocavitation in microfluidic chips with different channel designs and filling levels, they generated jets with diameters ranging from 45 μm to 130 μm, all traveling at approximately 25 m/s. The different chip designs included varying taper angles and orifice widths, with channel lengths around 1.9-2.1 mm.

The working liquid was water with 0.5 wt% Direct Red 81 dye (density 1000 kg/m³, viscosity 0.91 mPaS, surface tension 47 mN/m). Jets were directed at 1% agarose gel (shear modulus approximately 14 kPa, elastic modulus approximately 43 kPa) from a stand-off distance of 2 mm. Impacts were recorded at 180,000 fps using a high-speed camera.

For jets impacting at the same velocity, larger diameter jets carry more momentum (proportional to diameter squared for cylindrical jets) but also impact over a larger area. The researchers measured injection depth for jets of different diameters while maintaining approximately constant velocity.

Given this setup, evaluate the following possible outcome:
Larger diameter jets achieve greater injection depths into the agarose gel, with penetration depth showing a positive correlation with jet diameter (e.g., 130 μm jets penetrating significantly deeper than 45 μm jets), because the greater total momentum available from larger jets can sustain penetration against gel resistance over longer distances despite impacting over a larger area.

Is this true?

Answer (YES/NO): NO